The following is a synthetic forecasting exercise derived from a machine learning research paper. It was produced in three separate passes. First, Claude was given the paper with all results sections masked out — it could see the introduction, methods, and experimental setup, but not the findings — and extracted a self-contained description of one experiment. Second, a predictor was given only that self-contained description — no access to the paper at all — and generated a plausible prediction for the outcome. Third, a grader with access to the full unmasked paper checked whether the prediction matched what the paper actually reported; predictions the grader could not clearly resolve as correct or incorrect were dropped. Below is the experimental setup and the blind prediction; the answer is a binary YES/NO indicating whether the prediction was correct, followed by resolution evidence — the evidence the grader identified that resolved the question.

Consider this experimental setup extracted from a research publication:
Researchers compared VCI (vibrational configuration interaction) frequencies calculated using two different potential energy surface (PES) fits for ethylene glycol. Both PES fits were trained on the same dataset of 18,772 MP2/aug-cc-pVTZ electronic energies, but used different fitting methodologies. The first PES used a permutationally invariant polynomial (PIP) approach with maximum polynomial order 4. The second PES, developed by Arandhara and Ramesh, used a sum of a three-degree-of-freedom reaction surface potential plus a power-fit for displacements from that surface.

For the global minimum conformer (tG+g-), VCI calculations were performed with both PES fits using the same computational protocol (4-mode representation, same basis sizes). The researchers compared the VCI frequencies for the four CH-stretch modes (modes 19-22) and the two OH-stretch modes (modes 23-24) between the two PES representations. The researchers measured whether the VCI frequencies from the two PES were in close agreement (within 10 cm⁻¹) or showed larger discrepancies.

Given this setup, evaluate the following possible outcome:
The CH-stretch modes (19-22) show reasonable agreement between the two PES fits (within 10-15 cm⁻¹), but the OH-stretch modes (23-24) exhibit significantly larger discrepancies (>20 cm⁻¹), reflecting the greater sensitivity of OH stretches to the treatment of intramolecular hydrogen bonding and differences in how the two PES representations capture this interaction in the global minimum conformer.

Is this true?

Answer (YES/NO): NO